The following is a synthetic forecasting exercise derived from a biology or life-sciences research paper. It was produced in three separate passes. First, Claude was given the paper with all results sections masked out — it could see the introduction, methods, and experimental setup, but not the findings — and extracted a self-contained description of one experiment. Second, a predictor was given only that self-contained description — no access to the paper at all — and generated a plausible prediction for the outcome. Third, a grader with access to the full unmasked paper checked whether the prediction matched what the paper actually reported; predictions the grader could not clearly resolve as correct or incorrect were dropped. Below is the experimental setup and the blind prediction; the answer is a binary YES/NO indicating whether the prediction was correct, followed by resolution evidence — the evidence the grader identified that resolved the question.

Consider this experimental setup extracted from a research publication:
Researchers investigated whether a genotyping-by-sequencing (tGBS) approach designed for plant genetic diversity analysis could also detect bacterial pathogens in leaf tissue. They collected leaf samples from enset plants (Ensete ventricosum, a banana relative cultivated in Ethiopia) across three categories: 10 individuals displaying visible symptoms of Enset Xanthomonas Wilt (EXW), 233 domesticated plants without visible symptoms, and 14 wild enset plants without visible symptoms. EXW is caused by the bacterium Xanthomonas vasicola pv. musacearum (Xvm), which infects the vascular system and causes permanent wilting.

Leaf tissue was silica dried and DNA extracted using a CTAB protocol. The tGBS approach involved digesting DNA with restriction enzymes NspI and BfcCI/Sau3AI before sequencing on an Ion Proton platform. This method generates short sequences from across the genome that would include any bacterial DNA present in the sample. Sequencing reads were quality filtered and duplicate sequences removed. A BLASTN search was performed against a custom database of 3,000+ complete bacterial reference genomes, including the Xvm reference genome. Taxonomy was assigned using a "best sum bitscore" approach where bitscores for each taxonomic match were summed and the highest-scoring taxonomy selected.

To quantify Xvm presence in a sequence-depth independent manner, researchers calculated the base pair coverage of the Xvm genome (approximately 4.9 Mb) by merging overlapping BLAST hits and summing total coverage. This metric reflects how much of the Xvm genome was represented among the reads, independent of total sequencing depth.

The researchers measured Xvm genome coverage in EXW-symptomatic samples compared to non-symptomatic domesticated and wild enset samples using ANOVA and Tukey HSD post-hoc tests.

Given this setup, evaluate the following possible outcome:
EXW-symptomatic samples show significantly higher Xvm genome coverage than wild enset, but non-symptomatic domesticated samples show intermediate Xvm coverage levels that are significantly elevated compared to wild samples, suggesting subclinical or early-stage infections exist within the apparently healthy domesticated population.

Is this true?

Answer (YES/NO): NO